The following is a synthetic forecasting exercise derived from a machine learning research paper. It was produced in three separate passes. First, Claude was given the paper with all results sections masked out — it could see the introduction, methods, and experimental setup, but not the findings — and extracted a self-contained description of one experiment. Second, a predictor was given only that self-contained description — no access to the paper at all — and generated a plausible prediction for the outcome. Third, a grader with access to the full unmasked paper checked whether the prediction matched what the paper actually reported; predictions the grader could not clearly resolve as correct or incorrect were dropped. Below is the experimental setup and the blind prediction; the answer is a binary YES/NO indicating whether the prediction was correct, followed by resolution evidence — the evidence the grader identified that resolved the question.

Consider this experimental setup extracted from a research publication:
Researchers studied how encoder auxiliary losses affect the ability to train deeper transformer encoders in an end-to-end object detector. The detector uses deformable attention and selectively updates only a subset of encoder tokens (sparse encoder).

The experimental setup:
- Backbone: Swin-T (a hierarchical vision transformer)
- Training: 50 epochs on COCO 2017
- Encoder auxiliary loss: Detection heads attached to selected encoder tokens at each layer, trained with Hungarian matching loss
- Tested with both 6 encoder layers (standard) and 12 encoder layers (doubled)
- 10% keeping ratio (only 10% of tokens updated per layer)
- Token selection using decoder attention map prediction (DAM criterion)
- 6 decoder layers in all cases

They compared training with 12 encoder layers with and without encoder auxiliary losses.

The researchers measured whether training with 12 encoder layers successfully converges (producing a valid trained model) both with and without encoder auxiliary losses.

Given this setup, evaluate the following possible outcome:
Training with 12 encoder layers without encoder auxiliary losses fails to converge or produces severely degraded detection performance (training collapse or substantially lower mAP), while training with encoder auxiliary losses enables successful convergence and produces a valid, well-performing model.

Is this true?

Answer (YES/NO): YES